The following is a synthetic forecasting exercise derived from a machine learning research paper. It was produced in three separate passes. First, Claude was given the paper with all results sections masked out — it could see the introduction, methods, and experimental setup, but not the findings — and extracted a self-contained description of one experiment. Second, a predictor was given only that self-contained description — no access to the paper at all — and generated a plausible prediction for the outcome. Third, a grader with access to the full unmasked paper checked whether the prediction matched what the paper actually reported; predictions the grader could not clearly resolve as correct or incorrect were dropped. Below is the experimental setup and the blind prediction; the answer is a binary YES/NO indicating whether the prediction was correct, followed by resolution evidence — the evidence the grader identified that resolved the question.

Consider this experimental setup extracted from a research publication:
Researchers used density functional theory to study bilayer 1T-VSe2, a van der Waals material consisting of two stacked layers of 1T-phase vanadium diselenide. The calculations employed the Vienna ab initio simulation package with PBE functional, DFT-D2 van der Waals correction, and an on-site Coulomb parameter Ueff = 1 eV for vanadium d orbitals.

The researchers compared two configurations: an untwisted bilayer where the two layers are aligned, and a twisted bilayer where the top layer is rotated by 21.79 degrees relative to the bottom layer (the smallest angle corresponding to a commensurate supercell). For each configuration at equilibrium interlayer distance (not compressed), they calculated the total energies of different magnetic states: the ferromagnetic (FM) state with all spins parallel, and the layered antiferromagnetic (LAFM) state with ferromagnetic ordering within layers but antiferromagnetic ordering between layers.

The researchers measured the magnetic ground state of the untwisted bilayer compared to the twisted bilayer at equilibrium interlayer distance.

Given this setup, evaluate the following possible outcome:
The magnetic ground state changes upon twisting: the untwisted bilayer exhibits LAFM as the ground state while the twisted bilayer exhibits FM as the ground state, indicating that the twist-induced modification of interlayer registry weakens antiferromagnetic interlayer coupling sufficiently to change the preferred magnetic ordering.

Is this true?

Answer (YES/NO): NO